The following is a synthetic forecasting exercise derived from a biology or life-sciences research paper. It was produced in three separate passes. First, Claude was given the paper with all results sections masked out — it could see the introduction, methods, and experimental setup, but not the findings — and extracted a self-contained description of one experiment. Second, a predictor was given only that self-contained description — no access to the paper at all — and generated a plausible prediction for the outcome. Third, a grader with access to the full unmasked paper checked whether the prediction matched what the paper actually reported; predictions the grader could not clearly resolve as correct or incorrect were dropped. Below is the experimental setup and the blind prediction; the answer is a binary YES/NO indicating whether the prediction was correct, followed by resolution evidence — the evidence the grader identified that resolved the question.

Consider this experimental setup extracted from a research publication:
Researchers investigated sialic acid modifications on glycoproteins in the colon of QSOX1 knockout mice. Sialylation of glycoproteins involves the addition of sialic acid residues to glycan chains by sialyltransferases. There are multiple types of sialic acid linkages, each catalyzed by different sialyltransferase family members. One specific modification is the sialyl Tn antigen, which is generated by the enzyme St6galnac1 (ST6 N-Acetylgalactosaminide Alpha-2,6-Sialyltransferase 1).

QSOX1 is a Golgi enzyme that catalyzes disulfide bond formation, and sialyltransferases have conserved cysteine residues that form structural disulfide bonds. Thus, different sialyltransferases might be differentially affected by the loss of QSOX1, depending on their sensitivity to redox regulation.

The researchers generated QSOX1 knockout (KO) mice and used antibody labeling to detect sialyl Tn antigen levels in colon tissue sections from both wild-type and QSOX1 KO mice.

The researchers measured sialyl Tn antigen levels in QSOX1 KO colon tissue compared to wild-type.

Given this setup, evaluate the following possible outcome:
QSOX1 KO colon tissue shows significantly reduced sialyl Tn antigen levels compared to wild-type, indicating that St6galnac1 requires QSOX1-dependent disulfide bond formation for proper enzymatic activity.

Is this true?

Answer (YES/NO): NO